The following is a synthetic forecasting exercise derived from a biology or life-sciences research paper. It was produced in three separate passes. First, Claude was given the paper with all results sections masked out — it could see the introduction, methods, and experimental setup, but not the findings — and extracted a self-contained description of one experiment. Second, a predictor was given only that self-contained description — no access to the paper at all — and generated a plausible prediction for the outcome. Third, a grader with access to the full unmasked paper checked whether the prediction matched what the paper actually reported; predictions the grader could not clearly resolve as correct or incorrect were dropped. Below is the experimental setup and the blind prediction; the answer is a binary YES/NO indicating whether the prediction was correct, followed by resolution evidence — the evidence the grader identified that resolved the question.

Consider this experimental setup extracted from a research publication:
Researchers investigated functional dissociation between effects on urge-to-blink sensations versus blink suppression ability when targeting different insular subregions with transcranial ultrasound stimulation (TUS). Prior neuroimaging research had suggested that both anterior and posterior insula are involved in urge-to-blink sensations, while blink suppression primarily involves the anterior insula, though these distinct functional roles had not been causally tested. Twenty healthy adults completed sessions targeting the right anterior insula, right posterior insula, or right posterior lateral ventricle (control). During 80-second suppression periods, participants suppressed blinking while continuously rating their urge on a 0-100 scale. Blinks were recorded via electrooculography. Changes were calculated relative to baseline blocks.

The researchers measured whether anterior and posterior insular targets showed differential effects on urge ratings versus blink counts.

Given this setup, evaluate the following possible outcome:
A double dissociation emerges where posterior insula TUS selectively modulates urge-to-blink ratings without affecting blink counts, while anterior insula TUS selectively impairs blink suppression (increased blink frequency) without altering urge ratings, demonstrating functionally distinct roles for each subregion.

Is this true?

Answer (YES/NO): NO